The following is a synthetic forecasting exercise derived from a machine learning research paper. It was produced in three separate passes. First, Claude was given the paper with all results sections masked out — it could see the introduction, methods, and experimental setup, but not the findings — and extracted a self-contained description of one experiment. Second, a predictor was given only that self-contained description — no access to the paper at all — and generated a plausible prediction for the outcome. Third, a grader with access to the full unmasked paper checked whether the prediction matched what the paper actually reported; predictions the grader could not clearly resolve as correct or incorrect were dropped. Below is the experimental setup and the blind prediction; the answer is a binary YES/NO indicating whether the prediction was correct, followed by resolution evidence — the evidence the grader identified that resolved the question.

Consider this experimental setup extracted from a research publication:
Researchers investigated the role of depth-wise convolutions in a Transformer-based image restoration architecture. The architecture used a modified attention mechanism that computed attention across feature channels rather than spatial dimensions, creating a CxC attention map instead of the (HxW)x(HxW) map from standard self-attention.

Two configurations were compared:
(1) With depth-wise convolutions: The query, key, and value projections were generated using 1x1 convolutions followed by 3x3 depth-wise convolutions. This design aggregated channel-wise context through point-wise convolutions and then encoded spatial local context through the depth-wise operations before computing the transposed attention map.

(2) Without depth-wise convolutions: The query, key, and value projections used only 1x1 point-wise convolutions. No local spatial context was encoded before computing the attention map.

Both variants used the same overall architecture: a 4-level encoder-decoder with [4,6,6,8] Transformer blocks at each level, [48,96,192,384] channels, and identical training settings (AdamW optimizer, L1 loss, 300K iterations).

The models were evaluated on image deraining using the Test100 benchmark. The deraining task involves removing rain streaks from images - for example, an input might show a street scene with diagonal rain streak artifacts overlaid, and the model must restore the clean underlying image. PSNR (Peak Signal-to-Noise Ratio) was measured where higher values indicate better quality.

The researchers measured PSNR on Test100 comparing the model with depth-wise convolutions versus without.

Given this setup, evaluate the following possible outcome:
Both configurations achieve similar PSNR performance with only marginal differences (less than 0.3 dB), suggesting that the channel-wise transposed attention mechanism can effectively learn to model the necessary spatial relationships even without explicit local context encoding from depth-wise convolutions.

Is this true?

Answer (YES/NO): YES